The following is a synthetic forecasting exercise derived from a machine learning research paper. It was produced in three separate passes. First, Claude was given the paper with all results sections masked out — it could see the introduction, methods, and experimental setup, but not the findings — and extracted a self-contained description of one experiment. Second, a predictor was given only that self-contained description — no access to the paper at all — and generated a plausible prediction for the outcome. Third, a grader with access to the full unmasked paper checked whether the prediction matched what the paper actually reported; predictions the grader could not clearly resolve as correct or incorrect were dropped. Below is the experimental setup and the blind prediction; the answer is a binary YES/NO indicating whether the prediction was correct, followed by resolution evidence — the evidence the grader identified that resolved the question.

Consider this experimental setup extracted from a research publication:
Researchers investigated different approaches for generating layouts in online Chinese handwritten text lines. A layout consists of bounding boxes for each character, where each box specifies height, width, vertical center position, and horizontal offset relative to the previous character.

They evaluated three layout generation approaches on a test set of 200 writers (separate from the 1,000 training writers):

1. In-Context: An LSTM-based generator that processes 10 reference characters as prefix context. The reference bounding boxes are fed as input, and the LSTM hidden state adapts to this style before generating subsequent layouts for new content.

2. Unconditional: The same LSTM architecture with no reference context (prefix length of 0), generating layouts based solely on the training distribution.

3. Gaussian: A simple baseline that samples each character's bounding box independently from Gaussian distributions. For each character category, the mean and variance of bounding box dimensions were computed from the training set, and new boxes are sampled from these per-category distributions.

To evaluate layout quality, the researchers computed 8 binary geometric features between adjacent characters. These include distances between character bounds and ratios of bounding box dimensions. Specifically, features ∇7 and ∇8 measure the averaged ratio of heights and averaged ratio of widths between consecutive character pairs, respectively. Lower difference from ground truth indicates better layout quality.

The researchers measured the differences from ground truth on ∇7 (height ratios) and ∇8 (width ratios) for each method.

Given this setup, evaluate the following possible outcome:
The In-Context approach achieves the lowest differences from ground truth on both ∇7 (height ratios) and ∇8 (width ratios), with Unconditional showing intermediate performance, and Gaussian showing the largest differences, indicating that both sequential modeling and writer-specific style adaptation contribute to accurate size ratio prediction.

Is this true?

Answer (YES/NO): NO